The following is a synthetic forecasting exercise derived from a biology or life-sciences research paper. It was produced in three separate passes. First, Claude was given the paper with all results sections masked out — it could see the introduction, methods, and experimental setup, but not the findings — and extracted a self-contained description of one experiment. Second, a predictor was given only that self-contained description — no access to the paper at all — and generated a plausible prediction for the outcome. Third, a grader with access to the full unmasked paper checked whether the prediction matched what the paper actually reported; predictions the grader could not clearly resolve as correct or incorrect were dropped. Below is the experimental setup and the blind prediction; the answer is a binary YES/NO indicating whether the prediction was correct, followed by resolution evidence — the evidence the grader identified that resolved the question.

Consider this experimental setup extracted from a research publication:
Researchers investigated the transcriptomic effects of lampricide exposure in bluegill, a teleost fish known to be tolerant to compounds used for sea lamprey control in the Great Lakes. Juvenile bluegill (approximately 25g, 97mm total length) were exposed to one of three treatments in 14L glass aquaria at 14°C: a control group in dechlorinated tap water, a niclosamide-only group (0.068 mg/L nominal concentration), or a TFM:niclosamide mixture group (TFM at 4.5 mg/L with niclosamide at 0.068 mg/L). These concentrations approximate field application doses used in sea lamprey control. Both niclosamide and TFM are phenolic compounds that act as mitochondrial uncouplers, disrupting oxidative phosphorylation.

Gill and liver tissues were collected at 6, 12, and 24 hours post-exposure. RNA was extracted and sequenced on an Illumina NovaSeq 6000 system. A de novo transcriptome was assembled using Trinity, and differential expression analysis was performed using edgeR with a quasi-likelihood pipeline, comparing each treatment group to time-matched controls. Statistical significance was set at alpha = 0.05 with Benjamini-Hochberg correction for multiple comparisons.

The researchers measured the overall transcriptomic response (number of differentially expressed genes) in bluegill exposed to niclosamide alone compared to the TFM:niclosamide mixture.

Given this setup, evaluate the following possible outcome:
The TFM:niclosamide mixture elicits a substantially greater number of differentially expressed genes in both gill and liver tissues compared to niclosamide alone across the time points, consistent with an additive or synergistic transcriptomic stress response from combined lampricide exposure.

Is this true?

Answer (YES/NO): NO